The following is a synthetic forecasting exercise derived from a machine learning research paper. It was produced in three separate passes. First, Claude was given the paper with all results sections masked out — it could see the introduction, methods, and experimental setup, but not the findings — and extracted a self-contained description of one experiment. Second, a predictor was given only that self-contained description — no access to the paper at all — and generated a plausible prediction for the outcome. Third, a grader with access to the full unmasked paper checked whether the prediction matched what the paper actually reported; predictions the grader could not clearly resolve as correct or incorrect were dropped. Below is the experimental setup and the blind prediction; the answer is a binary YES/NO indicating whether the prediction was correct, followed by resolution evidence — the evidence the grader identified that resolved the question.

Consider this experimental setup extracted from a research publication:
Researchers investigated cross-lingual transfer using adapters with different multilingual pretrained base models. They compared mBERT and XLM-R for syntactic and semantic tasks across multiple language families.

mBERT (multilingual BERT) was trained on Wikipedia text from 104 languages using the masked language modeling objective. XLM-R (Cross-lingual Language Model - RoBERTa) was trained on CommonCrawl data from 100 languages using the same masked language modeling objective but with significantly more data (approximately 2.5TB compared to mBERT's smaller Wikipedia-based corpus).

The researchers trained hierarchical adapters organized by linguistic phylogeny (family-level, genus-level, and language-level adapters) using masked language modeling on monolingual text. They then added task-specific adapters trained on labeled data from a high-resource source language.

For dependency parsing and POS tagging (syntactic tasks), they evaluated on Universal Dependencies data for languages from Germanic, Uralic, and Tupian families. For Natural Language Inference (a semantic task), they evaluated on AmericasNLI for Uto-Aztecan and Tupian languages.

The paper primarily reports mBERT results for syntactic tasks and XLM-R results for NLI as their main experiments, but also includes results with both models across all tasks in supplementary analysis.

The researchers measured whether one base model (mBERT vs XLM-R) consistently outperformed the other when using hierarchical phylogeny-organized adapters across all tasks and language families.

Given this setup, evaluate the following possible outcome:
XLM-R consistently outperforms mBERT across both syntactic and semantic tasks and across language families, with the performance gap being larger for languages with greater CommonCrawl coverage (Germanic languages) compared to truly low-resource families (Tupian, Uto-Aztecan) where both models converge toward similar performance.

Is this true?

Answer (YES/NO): NO